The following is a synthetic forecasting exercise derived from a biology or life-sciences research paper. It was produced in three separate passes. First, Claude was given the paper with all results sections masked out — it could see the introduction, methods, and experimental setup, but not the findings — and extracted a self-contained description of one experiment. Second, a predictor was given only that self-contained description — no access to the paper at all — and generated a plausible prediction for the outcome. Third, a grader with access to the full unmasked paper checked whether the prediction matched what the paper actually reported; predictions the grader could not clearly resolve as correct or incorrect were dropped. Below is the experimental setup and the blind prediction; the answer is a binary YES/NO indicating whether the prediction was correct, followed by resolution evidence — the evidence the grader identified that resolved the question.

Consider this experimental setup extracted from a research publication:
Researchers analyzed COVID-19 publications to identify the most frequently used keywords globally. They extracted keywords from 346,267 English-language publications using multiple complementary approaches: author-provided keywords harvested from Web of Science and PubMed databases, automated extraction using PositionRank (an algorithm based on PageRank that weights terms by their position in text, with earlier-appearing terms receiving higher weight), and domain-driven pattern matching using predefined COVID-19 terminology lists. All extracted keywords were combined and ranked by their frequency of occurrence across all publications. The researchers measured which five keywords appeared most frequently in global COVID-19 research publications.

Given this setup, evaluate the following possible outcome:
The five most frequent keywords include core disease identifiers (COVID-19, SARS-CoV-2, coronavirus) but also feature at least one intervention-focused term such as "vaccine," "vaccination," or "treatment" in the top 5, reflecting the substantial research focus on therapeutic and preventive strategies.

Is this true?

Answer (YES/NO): NO